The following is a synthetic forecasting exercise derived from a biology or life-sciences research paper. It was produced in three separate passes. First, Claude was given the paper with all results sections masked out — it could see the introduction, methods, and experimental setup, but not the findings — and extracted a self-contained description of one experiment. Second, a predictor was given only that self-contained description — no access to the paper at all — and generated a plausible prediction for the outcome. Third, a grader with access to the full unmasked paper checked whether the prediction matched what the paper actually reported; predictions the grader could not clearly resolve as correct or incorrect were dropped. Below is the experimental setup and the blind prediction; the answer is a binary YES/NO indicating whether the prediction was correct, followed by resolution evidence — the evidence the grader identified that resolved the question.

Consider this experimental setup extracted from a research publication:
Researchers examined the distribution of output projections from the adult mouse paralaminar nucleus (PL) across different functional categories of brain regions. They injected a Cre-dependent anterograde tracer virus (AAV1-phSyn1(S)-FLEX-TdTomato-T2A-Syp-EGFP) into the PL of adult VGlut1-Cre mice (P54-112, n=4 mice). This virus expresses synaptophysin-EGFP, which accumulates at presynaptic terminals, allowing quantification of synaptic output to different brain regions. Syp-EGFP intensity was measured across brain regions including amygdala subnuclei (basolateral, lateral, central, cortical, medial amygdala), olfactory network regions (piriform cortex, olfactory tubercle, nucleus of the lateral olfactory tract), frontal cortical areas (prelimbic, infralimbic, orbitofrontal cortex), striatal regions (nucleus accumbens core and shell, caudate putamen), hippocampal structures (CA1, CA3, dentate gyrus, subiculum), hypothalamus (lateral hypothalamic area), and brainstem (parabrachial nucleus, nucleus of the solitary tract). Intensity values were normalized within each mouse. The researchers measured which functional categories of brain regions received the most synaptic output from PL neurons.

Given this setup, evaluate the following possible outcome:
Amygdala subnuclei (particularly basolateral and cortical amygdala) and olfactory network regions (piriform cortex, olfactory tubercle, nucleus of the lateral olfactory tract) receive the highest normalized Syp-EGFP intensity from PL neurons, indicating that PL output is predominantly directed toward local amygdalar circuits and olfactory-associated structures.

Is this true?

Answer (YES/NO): YES